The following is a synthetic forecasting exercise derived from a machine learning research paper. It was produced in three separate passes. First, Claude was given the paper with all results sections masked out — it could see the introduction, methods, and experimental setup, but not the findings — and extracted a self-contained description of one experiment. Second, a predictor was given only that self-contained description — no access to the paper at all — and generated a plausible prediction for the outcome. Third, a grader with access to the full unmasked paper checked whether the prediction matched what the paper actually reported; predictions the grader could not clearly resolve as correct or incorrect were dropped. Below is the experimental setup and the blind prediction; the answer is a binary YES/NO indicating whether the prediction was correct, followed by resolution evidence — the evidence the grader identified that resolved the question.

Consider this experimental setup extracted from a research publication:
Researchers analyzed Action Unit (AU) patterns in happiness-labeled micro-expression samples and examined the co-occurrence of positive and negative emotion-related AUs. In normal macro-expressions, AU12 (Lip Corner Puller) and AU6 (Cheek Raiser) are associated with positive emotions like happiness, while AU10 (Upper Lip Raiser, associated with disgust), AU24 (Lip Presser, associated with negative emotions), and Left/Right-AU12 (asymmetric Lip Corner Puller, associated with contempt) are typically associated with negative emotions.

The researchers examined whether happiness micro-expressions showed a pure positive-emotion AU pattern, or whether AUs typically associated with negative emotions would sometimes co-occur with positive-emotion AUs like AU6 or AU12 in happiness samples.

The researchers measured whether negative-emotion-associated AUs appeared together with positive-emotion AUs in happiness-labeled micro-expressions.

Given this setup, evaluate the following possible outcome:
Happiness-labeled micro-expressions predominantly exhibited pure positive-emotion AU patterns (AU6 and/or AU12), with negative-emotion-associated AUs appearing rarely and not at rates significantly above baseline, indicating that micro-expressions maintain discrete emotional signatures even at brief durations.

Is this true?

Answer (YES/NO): NO